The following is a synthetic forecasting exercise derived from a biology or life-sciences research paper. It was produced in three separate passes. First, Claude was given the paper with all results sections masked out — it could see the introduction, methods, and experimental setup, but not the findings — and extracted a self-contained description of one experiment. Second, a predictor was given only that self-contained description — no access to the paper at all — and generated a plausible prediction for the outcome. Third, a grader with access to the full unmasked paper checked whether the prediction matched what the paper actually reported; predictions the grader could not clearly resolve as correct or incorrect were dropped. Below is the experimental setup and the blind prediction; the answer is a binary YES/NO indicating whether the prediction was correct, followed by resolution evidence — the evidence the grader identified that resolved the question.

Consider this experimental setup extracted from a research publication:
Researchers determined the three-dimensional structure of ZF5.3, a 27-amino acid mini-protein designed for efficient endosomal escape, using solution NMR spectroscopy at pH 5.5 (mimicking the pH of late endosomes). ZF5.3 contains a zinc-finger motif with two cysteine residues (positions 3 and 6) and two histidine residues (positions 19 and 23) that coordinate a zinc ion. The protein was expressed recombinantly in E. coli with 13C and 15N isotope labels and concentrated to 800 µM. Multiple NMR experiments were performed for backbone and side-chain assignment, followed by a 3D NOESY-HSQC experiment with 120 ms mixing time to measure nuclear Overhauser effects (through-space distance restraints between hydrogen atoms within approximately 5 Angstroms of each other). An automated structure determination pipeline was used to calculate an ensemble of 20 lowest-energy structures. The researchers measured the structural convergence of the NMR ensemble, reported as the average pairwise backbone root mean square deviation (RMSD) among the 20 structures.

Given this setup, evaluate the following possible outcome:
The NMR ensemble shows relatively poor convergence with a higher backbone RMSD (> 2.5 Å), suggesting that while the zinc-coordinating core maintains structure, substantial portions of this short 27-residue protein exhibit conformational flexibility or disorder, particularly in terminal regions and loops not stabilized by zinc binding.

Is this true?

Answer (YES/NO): NO